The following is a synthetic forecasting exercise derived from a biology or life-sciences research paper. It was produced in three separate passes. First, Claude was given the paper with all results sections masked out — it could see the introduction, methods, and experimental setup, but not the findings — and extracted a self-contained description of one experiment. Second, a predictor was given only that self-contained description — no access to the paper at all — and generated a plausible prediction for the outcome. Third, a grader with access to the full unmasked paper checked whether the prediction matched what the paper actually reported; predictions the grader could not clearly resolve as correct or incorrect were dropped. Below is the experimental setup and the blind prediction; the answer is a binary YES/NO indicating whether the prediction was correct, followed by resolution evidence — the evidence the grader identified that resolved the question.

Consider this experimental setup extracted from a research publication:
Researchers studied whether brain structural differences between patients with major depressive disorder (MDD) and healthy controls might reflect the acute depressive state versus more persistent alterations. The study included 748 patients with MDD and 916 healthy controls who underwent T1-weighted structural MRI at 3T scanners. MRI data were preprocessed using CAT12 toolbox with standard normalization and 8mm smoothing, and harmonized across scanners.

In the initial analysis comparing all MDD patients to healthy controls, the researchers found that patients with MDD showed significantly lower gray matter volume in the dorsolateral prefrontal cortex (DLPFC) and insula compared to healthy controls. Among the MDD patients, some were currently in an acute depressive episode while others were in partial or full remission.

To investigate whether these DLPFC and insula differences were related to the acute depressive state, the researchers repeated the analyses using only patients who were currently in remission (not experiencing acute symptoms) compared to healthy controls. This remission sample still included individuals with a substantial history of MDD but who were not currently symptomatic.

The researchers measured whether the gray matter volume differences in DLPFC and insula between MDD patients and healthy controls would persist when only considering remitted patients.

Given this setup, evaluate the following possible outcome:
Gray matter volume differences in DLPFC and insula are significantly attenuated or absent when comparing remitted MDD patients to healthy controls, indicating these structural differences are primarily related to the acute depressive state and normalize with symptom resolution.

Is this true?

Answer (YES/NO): YES